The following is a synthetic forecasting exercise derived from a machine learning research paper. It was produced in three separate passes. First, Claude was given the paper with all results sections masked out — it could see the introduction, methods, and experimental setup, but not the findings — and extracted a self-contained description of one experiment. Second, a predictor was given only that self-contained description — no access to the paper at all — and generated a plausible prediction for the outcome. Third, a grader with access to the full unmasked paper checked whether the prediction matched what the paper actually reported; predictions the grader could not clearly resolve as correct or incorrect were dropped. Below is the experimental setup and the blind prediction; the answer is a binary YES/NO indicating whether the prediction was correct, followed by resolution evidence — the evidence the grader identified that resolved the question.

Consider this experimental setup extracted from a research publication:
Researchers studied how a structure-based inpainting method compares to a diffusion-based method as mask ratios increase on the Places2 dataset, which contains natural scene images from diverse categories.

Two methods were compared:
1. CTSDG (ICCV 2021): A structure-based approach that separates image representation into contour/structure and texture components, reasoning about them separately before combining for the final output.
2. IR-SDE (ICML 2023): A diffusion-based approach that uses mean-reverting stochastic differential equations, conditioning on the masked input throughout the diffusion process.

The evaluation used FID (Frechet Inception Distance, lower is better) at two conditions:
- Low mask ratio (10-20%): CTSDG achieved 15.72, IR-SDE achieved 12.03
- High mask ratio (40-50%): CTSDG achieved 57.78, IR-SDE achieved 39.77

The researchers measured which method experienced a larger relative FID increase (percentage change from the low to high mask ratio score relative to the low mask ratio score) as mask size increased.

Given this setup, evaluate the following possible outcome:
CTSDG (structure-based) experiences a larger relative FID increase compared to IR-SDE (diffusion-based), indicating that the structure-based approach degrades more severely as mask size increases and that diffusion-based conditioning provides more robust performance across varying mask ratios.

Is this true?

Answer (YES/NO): YES